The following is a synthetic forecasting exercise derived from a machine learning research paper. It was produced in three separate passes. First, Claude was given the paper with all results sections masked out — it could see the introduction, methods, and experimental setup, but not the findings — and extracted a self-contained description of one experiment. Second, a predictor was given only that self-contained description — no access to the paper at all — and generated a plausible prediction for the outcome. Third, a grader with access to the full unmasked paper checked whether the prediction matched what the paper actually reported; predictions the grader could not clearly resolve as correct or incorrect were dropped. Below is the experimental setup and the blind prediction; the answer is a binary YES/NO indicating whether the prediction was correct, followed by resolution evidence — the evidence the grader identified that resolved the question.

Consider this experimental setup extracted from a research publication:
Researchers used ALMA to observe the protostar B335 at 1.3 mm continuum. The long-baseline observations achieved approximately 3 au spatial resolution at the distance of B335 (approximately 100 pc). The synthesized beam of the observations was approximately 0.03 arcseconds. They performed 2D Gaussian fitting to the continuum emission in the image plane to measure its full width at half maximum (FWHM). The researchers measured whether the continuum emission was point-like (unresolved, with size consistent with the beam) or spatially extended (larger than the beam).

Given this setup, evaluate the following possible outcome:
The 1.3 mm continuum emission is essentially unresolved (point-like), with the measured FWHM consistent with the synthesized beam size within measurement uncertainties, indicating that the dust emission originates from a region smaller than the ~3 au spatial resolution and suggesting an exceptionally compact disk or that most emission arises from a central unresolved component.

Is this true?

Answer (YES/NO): NO